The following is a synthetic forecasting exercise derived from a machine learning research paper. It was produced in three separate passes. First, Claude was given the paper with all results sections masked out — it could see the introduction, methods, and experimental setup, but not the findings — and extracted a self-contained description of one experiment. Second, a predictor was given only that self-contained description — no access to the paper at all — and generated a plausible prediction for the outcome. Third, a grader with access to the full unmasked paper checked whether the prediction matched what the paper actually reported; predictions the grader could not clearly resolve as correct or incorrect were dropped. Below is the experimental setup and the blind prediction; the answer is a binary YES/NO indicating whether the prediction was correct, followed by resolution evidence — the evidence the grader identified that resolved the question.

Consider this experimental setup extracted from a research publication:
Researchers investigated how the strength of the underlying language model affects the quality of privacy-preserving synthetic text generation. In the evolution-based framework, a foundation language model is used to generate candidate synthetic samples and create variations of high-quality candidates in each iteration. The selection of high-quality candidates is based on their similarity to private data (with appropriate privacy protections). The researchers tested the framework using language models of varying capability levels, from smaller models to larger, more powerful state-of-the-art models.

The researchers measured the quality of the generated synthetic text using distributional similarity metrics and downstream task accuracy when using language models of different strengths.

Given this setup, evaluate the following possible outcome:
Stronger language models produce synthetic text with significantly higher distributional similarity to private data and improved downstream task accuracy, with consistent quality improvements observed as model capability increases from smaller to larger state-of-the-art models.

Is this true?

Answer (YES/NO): NO